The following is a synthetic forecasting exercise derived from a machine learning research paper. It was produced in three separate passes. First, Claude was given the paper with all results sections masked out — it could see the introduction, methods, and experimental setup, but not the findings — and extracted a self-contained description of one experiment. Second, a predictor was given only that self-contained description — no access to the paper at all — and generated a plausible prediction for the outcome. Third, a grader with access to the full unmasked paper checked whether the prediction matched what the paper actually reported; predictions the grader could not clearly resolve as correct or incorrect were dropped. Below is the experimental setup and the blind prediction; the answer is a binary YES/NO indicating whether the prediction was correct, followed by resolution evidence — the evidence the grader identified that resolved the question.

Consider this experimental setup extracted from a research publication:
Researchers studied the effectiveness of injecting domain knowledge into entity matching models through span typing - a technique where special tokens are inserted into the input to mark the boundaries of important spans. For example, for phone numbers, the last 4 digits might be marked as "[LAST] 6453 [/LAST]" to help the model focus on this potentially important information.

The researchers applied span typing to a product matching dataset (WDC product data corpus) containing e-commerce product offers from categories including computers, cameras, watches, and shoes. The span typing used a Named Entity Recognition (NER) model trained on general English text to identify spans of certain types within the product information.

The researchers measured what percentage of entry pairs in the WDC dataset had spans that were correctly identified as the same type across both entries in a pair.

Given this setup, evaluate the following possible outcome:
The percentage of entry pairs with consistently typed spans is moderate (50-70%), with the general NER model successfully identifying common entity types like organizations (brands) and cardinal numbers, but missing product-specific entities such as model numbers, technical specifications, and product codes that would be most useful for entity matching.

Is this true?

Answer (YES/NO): NO